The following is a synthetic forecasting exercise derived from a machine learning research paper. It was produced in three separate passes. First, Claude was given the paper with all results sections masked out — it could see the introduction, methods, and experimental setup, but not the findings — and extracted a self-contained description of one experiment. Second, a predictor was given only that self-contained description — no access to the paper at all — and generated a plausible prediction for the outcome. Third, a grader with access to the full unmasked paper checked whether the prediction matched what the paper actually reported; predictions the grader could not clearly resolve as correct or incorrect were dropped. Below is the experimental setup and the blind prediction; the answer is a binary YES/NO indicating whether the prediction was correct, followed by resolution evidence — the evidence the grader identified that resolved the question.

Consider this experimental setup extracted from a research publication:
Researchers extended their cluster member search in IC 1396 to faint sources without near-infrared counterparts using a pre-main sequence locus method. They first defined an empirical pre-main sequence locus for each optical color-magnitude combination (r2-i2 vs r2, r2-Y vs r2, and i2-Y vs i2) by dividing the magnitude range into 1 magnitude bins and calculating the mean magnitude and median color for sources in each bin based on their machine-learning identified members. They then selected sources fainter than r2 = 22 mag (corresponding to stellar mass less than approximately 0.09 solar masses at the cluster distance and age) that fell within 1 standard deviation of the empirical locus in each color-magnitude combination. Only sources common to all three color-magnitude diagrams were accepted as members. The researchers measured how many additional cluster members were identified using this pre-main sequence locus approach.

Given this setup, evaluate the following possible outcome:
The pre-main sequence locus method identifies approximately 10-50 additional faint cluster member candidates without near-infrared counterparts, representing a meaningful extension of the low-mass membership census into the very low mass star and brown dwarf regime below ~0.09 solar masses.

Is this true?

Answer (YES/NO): NO